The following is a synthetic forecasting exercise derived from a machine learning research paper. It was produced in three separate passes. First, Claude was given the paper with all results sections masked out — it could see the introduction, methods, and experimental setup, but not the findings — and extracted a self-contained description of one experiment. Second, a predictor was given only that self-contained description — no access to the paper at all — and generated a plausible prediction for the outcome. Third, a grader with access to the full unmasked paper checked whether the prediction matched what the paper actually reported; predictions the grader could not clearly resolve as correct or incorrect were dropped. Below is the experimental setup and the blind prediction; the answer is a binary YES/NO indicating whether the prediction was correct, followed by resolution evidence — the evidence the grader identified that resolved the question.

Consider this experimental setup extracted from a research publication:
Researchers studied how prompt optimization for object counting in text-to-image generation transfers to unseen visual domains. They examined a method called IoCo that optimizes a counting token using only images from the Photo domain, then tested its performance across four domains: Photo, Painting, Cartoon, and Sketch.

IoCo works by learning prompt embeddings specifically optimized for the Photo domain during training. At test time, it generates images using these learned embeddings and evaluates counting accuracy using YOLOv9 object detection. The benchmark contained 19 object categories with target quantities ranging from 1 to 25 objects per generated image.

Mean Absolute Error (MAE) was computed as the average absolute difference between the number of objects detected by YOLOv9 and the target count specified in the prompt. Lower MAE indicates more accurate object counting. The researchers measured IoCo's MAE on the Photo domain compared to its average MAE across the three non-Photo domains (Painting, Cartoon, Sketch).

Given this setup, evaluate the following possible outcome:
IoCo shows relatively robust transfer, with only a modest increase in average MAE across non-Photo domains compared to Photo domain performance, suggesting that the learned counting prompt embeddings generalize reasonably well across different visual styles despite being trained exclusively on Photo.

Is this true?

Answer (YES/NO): NO